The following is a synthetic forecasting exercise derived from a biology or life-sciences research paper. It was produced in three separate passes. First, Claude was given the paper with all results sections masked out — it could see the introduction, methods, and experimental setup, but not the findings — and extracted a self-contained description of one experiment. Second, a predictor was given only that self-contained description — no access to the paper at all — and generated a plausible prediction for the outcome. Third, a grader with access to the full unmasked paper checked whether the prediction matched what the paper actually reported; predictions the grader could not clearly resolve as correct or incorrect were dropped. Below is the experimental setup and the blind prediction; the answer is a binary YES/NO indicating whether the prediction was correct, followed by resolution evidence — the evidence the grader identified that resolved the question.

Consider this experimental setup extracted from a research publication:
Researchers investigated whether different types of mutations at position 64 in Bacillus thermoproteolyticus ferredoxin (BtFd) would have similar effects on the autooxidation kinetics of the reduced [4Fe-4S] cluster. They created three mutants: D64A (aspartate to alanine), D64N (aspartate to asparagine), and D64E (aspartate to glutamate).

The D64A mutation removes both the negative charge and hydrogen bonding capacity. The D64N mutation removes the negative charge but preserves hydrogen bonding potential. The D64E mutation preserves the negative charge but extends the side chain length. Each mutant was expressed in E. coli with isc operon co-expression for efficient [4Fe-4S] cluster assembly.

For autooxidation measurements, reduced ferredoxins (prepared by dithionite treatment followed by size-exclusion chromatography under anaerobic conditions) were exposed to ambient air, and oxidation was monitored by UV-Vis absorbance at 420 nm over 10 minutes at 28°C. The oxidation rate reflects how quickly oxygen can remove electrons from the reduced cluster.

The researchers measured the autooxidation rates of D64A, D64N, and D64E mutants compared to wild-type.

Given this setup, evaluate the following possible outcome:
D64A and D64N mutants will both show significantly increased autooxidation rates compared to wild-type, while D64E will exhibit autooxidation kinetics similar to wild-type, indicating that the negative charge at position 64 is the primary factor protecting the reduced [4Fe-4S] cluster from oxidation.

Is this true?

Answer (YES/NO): NO